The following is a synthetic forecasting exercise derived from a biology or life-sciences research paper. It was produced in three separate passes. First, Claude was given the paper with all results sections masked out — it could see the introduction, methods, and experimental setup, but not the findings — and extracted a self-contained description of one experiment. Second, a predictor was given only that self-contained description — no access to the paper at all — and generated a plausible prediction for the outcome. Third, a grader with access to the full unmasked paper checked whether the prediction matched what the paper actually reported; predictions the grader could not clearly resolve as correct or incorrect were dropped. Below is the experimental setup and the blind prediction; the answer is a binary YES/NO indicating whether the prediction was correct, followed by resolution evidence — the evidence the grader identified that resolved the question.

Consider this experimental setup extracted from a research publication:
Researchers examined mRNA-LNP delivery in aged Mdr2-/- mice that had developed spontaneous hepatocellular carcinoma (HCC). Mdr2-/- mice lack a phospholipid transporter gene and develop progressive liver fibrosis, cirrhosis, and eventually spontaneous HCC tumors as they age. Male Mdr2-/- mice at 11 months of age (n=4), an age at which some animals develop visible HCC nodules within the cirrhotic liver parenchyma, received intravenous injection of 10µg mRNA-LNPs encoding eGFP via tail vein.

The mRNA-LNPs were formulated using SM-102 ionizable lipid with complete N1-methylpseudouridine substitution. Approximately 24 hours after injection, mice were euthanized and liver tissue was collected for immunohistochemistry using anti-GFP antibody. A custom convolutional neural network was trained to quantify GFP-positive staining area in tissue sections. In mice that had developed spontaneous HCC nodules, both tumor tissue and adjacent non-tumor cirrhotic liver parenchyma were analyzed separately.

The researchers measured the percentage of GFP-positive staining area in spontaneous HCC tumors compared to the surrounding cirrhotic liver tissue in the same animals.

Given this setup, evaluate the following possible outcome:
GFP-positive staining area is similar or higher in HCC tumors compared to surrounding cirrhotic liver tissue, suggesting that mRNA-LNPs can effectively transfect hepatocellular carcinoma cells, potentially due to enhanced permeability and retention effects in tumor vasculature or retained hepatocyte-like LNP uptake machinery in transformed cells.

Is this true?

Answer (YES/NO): YES